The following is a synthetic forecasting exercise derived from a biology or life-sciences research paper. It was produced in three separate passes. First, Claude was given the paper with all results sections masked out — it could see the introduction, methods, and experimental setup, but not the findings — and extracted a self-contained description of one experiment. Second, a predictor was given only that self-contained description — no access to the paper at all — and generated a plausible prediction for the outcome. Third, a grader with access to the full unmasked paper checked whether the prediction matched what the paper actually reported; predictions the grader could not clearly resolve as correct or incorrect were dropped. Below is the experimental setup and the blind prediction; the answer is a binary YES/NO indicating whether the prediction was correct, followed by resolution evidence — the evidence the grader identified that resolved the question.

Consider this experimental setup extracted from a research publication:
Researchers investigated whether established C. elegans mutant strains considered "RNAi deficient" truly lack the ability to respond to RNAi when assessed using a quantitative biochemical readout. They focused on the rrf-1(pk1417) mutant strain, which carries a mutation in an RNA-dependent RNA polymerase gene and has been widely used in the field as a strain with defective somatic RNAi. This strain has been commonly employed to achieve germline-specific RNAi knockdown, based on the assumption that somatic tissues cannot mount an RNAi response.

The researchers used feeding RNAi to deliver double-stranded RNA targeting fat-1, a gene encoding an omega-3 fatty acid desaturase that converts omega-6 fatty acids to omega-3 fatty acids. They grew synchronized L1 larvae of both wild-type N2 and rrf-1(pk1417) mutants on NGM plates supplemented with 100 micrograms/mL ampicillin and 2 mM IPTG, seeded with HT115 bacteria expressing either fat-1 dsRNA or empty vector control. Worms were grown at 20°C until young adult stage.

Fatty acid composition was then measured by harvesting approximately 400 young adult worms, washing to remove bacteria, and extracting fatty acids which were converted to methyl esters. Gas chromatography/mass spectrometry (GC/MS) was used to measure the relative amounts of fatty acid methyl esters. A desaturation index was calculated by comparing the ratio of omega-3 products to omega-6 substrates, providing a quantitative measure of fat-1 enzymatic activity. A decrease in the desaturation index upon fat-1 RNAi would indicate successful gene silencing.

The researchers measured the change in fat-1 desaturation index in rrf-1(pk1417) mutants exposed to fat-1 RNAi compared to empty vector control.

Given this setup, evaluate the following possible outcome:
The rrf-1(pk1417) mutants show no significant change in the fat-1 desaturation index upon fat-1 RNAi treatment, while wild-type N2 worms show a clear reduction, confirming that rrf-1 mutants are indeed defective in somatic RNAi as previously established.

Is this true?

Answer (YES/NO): NO